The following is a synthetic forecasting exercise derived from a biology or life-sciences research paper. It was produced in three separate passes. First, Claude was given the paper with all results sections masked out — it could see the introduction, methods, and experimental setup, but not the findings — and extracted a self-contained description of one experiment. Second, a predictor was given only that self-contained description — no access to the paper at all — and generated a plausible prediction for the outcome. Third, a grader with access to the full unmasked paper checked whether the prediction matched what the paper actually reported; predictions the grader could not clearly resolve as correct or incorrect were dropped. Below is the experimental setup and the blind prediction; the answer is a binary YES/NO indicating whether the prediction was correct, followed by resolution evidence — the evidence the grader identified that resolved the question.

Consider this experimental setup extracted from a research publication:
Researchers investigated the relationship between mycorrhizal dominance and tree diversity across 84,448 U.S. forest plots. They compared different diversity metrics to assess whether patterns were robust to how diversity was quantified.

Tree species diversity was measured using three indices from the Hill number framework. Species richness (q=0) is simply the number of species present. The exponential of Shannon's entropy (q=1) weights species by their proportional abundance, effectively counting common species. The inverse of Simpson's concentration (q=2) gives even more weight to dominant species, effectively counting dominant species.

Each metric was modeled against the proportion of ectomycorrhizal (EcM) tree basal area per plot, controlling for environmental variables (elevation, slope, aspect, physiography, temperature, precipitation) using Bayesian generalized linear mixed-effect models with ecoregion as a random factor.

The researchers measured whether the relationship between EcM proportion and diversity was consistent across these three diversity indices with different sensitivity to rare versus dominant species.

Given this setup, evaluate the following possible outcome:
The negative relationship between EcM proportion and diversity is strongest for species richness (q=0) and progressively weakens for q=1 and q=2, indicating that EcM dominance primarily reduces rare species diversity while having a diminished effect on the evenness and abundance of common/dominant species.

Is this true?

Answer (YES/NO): NO